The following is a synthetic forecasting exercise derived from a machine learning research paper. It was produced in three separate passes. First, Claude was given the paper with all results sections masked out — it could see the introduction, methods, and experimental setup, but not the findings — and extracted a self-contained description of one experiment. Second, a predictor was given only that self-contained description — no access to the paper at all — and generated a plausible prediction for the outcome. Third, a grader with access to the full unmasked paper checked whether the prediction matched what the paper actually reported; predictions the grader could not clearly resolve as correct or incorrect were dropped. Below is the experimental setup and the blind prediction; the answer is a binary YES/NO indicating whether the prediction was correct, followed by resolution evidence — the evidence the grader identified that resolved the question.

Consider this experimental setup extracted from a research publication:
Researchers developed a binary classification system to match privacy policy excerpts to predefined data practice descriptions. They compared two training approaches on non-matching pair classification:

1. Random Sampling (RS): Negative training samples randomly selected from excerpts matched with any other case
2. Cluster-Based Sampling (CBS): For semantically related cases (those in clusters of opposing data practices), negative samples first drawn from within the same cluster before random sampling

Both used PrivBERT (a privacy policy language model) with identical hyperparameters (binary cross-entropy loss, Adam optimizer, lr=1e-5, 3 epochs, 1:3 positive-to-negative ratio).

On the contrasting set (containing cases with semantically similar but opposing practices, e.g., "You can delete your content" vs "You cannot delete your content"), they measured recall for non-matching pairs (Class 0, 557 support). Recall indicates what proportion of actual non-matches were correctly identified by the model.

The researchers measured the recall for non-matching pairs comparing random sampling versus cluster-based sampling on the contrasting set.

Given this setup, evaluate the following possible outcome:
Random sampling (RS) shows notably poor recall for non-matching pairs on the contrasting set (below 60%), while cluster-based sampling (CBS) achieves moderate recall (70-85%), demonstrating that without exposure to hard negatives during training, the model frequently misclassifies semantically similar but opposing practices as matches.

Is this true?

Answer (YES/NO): YES